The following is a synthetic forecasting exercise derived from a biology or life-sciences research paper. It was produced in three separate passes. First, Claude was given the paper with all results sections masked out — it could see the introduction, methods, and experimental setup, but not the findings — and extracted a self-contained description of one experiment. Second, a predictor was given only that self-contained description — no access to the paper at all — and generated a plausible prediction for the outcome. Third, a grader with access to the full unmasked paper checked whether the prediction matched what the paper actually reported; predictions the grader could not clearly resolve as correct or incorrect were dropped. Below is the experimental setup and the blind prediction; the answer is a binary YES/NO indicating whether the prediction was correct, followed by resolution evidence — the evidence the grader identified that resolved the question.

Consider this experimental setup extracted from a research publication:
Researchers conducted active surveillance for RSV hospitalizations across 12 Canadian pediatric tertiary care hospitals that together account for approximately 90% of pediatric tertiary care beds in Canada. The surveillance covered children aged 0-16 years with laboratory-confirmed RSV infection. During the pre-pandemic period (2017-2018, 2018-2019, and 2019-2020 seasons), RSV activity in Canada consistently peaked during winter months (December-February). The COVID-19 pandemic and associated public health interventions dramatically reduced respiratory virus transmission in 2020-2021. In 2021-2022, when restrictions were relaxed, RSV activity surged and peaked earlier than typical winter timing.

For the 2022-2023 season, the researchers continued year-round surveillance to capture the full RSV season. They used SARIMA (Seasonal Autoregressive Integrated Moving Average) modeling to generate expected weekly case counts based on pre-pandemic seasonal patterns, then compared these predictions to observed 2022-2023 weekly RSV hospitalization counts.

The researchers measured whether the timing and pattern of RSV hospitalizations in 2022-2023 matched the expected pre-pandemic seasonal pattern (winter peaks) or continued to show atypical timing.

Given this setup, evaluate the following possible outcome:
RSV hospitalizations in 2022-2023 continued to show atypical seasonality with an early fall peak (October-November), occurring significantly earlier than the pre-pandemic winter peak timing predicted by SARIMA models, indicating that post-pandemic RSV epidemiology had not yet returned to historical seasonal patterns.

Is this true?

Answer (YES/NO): NO